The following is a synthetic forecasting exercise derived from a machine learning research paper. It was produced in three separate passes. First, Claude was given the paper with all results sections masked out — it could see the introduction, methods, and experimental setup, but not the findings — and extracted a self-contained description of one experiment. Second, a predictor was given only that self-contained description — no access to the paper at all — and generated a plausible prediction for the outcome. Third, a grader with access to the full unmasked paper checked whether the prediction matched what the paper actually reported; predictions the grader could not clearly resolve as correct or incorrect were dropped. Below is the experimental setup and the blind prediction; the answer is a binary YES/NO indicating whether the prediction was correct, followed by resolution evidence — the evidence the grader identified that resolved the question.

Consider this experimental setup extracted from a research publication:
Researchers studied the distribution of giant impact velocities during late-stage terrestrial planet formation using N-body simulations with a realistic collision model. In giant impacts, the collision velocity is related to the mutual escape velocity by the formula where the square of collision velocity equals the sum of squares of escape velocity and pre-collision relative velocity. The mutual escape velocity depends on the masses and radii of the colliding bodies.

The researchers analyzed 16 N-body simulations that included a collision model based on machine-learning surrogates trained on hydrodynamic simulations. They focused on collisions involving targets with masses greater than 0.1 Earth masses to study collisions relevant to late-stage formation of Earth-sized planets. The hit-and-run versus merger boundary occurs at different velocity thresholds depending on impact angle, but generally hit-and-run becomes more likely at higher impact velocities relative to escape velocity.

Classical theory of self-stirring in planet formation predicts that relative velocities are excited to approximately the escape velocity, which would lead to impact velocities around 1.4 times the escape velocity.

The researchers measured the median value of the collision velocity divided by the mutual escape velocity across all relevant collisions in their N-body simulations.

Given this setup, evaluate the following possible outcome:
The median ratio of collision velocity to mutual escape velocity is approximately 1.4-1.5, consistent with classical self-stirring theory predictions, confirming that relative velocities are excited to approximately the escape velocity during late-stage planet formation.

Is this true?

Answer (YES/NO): NO